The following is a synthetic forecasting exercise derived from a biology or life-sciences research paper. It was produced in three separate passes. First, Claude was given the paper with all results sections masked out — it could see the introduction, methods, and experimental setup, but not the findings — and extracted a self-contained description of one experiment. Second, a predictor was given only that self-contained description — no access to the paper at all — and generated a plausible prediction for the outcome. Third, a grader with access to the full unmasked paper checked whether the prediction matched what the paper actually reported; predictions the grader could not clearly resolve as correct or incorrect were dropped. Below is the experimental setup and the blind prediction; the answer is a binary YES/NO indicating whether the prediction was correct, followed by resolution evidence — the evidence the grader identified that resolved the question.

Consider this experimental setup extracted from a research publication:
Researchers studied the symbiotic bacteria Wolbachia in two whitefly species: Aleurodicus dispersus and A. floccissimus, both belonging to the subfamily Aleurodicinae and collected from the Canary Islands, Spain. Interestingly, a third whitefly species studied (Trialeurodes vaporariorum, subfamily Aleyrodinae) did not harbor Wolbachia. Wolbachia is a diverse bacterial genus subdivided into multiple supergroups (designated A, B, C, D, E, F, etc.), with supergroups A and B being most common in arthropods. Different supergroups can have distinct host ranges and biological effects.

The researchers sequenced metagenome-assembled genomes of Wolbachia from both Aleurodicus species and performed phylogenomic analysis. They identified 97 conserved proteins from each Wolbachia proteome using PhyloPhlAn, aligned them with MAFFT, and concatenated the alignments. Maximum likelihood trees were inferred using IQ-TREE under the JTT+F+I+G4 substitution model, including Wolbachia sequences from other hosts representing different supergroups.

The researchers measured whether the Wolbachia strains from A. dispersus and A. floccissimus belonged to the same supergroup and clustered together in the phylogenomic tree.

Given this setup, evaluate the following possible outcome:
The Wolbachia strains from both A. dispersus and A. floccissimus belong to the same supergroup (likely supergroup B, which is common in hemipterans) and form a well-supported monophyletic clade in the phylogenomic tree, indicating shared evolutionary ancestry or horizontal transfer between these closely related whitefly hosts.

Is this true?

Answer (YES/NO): YES